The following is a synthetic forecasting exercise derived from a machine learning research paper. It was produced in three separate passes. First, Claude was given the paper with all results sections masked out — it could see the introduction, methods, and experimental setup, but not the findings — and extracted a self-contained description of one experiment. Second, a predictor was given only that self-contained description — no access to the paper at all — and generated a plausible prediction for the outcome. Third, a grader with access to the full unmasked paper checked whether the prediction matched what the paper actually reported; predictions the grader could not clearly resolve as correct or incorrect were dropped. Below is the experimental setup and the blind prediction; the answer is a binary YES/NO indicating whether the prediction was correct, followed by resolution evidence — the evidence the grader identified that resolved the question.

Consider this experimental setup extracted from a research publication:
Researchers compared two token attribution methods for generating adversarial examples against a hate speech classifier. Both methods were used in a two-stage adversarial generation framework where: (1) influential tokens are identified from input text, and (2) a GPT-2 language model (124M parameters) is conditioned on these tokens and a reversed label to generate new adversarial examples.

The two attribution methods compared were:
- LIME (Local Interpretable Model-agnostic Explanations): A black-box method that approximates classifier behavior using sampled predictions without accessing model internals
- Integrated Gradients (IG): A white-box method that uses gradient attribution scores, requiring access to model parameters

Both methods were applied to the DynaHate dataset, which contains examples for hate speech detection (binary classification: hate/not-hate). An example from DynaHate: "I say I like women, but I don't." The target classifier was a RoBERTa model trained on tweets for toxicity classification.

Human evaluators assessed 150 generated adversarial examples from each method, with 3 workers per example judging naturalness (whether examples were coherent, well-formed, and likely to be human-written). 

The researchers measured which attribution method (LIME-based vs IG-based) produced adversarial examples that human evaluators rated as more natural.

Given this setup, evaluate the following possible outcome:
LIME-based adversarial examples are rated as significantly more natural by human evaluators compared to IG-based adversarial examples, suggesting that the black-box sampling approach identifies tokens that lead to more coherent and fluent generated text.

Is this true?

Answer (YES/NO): NO